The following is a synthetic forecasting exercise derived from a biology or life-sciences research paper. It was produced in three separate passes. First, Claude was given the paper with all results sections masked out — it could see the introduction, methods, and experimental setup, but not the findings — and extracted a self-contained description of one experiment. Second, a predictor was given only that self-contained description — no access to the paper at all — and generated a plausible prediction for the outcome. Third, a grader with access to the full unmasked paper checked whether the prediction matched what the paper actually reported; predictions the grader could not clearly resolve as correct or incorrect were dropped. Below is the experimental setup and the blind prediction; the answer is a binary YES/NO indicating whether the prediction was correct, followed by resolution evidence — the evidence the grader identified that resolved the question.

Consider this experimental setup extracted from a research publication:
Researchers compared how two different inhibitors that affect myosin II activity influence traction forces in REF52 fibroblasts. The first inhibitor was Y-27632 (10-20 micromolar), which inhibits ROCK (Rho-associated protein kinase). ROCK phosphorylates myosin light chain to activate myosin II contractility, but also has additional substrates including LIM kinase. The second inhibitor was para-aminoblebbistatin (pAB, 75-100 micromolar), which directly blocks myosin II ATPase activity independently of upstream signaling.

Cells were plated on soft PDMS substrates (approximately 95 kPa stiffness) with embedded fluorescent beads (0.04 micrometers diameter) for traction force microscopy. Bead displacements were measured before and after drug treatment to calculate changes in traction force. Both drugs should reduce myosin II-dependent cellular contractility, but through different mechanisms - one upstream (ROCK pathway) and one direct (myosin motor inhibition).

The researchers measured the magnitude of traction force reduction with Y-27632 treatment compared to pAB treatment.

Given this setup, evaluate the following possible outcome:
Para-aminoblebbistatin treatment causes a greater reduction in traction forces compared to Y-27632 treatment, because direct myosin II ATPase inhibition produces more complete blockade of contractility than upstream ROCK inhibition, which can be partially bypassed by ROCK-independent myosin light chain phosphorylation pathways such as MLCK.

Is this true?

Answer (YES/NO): NO